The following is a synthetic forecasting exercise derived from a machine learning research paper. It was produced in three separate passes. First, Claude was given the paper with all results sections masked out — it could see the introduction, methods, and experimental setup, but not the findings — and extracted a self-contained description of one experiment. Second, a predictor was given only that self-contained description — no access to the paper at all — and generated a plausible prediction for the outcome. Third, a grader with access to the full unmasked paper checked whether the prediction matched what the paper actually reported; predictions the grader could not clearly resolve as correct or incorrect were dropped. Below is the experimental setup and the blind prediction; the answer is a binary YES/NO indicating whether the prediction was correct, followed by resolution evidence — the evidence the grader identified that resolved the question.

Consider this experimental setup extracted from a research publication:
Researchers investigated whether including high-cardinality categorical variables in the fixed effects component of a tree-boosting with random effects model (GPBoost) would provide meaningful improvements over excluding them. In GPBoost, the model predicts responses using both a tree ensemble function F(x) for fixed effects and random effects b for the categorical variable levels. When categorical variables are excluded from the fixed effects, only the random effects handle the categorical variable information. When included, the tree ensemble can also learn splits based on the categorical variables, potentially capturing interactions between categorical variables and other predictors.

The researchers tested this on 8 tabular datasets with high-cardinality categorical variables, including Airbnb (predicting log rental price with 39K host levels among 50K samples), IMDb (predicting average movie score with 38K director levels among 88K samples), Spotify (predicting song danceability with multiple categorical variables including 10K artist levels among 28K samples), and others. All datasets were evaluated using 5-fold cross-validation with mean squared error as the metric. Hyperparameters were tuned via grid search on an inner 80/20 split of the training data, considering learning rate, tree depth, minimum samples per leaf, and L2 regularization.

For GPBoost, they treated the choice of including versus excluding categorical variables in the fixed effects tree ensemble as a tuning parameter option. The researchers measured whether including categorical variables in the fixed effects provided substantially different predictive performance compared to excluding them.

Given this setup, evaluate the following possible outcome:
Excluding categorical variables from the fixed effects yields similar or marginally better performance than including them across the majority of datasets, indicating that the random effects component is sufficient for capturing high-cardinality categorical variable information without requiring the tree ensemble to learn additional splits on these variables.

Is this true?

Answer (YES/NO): YES